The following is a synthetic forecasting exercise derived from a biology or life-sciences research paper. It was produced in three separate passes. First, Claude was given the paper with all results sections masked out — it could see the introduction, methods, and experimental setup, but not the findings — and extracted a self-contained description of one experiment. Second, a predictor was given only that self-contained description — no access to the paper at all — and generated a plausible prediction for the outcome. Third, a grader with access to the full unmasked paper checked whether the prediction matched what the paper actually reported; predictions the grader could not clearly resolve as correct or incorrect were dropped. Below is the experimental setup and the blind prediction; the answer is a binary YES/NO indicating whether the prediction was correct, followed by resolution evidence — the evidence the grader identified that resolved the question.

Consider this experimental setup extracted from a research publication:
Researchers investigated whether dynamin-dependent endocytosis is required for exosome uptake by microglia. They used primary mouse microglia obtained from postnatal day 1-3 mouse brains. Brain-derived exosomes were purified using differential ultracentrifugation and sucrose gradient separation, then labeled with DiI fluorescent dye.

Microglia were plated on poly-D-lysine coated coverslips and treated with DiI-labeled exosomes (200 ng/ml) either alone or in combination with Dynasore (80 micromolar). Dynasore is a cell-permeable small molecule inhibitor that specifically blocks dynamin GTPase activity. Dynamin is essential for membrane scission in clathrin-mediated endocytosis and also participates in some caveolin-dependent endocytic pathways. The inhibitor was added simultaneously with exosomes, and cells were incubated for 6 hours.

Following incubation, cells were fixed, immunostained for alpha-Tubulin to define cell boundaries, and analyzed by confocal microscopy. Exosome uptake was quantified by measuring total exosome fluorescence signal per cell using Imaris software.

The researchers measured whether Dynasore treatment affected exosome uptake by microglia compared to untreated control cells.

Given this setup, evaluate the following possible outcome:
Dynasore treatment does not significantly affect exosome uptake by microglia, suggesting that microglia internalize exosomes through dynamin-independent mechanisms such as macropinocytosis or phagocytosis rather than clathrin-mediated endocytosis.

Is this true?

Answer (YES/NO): YES